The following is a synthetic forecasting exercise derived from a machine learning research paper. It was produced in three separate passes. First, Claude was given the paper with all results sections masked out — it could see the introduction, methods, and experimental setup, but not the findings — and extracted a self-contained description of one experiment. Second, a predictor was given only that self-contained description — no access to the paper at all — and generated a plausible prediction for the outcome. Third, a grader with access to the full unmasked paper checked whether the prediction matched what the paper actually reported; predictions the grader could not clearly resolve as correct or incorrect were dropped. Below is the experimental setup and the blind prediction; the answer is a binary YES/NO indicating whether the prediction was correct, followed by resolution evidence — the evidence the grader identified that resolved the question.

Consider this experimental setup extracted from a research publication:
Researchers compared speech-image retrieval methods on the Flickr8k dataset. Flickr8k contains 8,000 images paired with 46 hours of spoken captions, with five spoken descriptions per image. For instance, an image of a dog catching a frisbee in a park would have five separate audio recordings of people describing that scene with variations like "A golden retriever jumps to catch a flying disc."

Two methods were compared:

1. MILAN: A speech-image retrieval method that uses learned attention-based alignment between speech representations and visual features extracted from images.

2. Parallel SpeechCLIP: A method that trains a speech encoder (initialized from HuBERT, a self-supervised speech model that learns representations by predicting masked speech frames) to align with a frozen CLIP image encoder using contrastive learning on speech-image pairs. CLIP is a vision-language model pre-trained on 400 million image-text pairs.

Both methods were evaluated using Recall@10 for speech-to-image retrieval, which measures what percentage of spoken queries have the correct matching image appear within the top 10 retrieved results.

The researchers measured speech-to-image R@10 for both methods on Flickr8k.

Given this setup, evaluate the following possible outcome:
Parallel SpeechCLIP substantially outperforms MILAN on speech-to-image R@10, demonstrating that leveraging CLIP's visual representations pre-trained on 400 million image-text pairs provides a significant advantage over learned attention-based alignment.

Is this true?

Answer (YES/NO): YES